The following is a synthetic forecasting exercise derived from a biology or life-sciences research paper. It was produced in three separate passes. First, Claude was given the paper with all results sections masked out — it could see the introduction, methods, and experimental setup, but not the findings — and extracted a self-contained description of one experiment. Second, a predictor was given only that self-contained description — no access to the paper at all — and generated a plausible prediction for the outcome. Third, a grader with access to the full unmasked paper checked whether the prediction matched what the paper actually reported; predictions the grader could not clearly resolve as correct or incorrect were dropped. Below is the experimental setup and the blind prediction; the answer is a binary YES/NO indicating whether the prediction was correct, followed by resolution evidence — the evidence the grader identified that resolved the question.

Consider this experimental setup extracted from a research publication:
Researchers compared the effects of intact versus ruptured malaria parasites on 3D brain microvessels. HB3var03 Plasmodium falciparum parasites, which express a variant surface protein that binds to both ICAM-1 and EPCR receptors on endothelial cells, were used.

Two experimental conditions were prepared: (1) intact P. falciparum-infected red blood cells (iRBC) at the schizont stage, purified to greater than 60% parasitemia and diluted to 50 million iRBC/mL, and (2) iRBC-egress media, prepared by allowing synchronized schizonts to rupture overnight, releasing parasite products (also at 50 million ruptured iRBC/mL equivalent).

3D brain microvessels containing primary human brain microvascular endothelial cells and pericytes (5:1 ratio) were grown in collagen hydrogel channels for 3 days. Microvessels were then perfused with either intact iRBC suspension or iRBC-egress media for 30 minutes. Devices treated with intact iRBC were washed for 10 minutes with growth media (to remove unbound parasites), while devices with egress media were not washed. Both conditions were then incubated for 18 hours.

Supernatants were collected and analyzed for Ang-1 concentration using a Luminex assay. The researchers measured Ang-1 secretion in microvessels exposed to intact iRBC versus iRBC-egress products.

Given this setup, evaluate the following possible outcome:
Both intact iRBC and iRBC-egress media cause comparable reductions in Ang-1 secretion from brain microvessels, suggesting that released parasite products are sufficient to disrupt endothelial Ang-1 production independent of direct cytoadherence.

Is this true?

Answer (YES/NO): NO